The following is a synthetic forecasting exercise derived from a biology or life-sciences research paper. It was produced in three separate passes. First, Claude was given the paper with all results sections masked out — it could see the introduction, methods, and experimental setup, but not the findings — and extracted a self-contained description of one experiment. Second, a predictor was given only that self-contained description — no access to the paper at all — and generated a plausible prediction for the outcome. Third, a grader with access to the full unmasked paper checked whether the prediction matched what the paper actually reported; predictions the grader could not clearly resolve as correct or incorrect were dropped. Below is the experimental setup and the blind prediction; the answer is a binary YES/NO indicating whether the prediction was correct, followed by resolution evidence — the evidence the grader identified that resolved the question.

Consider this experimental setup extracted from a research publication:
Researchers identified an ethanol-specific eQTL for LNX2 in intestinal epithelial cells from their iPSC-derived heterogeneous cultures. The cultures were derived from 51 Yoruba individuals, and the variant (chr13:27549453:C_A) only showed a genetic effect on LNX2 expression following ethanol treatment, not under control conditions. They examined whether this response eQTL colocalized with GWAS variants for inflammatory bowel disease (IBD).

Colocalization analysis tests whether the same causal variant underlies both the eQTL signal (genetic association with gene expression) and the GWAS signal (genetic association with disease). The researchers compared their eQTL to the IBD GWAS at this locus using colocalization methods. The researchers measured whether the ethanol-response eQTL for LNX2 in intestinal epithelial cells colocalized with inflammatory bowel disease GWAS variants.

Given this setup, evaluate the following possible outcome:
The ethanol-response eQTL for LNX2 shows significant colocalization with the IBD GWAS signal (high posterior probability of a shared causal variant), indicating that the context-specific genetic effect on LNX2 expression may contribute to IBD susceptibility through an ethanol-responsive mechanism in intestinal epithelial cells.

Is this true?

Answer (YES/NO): YES